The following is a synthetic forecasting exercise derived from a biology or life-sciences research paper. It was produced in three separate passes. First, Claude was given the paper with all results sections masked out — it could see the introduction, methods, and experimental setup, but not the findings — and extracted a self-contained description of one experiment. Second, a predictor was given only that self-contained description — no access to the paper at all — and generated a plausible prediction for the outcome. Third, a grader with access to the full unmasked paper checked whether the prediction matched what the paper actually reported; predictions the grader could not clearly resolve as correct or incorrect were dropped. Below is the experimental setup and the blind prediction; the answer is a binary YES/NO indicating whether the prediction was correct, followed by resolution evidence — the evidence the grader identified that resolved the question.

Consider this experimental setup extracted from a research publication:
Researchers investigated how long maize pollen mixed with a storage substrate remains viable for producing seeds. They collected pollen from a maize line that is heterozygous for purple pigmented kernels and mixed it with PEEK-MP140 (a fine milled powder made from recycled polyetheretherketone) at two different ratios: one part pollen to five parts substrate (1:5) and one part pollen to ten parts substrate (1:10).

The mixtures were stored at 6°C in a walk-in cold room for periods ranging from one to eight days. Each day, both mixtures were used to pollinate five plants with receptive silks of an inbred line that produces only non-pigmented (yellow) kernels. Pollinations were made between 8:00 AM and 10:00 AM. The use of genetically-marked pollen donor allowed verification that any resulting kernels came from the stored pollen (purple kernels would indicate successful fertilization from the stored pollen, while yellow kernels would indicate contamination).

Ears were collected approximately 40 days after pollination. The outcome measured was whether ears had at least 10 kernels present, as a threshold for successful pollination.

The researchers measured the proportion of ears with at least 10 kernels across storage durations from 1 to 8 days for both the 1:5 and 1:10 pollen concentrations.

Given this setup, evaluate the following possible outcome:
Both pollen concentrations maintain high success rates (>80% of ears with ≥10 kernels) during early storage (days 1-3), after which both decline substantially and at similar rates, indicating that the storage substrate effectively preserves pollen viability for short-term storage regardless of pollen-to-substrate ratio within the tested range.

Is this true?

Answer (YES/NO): NO